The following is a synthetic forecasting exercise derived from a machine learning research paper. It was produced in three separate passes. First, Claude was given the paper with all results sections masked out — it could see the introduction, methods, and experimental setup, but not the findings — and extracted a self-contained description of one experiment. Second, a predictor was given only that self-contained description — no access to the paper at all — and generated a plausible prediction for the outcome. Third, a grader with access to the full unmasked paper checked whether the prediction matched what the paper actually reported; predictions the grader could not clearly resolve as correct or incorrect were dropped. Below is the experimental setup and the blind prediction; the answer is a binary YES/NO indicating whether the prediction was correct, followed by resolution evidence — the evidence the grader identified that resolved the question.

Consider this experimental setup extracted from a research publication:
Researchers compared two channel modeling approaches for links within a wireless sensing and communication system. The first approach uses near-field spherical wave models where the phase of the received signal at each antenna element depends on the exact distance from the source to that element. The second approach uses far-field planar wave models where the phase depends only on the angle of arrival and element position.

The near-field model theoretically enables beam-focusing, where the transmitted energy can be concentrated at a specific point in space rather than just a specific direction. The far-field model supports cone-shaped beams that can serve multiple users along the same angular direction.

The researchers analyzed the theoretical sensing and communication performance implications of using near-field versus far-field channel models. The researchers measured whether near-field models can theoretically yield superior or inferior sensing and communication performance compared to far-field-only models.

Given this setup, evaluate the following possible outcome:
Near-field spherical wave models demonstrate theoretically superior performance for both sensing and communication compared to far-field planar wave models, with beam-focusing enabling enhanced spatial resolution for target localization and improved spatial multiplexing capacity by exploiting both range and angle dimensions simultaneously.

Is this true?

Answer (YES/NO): NO